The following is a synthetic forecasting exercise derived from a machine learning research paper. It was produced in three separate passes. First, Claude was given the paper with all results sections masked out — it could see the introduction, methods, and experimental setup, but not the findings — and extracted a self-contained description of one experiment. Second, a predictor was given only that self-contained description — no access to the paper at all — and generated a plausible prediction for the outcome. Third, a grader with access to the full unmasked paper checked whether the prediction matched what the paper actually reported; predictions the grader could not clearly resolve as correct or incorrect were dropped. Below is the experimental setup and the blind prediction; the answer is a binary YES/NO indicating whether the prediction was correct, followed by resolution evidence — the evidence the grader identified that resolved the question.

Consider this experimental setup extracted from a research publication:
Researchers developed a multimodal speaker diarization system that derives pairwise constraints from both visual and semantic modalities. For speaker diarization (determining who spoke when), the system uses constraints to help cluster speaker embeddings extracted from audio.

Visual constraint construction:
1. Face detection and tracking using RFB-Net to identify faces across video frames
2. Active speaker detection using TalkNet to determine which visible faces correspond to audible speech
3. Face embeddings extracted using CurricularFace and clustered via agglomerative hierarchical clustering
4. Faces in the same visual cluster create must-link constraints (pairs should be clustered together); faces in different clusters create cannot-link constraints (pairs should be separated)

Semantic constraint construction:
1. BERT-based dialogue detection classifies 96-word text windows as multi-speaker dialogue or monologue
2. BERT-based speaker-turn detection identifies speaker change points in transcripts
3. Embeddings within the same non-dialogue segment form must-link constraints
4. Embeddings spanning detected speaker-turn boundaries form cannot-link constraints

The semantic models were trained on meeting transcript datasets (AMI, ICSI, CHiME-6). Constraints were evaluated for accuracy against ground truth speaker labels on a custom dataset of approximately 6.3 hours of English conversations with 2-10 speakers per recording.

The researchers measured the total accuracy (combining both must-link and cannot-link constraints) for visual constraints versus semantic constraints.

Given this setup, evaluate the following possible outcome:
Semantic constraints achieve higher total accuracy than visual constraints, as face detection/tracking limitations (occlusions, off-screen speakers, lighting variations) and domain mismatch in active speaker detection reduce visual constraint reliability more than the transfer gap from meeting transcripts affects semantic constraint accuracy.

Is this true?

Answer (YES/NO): YES